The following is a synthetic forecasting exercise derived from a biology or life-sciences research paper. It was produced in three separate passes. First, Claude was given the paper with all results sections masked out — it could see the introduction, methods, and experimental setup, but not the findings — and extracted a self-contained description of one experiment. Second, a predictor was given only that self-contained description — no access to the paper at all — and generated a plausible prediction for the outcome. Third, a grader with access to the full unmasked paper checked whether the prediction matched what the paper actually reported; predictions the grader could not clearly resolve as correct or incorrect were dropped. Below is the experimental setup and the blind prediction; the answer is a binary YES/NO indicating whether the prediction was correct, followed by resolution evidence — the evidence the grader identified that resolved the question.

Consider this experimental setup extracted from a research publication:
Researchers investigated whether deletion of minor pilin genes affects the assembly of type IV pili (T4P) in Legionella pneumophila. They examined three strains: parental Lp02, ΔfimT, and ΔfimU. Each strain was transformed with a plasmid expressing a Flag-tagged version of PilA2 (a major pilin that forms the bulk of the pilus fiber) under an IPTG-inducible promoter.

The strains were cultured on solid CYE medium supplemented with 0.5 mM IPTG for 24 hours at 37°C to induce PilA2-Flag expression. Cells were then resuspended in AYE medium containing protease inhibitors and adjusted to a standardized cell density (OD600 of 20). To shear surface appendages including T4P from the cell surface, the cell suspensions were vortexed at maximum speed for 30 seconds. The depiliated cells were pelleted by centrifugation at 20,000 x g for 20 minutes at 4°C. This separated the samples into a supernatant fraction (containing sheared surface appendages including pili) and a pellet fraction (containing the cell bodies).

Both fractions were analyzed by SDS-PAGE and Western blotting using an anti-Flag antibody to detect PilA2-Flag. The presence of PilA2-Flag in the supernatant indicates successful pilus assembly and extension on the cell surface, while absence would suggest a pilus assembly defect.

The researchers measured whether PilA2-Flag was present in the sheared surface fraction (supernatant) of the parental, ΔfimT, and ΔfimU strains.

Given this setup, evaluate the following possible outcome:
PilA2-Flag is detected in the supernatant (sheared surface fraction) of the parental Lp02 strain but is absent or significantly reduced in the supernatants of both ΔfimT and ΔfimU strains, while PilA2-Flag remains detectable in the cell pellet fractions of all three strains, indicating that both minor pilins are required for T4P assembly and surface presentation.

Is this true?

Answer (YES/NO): NO